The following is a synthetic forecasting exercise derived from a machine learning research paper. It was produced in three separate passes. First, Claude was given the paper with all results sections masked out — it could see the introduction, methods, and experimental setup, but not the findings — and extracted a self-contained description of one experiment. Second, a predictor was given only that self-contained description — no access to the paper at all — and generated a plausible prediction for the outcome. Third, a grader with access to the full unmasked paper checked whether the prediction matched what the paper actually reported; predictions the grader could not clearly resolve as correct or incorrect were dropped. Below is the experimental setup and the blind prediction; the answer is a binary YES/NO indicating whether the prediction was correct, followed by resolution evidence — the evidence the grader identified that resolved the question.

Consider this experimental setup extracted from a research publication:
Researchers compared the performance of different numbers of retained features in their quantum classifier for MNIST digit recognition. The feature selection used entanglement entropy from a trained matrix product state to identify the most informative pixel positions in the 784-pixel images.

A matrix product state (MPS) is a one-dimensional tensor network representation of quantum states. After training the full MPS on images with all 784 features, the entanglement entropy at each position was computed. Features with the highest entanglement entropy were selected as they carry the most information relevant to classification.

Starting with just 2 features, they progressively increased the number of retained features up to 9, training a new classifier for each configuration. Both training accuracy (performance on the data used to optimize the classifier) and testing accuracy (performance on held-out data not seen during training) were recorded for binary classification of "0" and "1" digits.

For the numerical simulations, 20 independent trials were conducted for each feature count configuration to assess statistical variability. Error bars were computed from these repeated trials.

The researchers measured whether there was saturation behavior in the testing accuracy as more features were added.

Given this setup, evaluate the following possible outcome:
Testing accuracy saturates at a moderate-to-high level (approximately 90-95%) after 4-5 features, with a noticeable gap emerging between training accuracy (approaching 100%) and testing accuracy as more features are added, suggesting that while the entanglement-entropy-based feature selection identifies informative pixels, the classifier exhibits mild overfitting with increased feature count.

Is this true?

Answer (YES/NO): NO